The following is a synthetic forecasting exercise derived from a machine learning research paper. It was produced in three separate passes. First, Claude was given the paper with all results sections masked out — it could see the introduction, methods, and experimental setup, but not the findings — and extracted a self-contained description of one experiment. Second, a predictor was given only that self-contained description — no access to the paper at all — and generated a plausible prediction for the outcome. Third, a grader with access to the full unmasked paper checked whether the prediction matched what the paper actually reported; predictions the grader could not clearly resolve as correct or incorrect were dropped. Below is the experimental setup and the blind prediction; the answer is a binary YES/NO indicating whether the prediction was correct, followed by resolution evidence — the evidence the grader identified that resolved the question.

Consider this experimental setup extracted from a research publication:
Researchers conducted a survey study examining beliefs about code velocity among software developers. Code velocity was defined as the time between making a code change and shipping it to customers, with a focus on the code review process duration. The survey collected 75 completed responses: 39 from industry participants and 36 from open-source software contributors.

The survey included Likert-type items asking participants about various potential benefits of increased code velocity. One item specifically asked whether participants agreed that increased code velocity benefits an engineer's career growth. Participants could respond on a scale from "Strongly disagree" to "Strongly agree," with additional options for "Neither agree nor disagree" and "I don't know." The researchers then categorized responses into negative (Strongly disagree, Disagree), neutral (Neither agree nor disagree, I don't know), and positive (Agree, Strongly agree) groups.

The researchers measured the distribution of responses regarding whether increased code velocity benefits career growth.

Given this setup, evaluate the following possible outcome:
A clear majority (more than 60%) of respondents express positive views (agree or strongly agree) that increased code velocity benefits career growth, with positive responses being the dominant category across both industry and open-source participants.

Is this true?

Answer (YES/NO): NO